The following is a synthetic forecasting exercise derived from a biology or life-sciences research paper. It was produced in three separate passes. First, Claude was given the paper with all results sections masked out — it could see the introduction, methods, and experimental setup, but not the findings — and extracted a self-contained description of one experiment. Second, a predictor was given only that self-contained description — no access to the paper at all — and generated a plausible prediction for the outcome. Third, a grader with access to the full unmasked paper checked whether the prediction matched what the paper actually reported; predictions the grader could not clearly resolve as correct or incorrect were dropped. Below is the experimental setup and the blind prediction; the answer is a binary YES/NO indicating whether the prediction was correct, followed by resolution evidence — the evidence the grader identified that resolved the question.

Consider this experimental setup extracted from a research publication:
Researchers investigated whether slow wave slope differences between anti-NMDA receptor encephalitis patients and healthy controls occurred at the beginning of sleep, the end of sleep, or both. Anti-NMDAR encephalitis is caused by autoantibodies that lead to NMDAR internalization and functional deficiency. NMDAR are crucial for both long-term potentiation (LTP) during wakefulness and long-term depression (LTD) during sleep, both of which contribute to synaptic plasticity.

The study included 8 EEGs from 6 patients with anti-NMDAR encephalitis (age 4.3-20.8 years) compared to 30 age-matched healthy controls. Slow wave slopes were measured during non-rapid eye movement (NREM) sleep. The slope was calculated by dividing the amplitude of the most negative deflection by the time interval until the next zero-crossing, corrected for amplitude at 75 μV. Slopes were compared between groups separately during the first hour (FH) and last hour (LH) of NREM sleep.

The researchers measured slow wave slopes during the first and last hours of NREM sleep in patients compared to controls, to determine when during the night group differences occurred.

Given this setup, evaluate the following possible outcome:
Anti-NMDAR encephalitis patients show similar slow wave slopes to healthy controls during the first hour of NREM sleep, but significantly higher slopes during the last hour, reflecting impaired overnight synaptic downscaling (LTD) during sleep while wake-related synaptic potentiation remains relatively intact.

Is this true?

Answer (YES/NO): NO